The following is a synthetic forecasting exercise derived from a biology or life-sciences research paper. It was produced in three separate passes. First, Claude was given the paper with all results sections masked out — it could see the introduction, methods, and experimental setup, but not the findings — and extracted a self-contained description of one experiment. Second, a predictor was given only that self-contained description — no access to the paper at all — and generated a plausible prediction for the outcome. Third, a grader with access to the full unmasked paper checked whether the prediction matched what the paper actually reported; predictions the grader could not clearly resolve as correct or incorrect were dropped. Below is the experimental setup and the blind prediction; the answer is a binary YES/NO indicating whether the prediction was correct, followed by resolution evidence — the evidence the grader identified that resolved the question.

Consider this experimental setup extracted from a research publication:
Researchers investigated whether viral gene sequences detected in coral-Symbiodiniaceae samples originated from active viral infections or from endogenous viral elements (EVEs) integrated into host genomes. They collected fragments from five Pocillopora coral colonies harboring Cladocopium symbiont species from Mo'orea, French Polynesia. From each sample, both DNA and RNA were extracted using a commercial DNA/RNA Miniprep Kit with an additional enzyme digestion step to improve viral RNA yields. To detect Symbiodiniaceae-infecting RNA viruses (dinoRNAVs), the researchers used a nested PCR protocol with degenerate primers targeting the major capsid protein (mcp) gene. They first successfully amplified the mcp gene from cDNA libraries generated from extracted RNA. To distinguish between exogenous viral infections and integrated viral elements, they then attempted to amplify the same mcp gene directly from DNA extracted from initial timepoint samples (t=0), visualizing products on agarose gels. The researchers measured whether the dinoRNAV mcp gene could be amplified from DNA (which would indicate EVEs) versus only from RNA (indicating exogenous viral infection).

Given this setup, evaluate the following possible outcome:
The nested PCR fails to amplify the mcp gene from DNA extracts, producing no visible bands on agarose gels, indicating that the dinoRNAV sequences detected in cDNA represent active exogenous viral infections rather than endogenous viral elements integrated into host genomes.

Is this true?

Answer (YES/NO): YES